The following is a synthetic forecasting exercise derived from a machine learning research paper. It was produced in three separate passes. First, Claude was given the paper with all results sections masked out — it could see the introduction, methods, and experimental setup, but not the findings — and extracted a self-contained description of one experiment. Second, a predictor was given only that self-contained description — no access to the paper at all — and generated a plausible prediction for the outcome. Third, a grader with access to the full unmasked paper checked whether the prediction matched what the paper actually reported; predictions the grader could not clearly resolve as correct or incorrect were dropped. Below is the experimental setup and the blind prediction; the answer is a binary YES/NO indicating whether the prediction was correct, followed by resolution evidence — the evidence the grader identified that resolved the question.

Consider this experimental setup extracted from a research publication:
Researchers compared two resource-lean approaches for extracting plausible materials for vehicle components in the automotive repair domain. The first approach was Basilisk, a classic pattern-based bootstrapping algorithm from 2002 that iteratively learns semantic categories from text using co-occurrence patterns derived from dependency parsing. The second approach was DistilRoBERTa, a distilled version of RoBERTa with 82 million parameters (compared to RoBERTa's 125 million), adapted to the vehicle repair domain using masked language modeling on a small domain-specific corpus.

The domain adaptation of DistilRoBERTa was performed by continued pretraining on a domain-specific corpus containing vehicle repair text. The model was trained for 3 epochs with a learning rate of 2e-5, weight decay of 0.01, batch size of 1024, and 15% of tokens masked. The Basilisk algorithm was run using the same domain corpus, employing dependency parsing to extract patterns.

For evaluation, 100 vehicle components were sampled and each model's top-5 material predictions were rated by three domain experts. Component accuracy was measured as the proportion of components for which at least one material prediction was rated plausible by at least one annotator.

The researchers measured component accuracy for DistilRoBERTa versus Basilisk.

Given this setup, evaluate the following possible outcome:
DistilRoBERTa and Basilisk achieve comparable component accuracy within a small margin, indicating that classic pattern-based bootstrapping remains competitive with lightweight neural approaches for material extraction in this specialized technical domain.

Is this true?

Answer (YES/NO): NO